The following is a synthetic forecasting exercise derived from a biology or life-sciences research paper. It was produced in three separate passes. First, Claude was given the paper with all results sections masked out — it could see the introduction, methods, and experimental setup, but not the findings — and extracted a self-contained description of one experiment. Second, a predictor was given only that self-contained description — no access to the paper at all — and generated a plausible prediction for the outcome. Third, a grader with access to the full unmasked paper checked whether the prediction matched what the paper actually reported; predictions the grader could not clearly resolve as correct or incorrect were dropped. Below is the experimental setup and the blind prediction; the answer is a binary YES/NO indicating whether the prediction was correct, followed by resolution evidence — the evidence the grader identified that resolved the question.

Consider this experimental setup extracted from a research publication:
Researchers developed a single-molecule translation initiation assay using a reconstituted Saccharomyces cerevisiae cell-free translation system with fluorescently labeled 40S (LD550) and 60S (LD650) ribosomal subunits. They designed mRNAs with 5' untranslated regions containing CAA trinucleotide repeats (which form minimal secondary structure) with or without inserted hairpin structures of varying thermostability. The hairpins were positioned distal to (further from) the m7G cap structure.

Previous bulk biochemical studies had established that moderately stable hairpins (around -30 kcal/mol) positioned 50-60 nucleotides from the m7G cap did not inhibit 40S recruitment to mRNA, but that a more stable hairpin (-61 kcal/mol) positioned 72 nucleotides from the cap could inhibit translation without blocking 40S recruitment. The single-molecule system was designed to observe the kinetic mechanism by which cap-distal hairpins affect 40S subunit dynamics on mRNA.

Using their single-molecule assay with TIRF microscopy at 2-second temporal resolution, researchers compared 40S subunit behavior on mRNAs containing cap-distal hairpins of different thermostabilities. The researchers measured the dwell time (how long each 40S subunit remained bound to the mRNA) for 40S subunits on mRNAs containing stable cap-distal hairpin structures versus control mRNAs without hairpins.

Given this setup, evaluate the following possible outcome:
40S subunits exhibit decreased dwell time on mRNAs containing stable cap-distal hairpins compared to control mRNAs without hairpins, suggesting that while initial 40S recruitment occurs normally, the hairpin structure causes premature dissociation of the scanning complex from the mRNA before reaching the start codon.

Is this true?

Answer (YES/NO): YES